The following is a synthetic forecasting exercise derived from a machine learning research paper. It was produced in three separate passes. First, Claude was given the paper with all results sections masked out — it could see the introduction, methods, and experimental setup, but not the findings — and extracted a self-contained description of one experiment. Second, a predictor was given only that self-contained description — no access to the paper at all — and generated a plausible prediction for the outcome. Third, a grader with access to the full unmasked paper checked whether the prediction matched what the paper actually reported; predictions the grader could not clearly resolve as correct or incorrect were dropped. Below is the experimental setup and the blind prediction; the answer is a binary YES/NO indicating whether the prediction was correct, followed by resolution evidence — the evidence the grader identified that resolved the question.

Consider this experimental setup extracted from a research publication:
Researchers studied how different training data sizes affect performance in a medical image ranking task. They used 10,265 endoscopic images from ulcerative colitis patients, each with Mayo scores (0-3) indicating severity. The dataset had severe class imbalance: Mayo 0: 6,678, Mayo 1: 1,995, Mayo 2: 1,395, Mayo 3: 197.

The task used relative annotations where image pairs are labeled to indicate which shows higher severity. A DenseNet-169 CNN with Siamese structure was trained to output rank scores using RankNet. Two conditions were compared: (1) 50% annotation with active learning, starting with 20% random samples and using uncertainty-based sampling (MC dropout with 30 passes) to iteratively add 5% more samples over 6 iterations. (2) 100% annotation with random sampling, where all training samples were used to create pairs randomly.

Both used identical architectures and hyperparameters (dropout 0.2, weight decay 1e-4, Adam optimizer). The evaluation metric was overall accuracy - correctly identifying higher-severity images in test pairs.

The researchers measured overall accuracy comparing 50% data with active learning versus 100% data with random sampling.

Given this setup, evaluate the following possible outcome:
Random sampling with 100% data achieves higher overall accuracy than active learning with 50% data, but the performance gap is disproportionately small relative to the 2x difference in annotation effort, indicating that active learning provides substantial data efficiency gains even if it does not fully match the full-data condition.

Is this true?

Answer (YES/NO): NO